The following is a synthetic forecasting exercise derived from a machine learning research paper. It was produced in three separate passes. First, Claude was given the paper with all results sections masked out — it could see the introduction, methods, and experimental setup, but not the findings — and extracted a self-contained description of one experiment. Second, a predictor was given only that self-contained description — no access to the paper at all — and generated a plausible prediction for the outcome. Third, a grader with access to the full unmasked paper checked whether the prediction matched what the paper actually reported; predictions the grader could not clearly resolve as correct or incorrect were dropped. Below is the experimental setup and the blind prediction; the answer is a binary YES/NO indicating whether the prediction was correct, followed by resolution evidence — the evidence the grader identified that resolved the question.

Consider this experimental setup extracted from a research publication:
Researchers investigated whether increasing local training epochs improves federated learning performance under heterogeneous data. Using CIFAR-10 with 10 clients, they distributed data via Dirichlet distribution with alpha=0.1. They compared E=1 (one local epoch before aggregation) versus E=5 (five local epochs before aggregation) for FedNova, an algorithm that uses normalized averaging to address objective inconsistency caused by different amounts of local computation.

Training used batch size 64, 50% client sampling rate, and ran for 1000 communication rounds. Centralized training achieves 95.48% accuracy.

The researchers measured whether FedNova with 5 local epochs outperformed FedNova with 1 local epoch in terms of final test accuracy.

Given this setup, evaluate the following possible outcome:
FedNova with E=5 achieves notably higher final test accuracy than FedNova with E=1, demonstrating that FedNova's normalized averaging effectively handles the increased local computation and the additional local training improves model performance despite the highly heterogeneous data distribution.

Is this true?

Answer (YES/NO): YES